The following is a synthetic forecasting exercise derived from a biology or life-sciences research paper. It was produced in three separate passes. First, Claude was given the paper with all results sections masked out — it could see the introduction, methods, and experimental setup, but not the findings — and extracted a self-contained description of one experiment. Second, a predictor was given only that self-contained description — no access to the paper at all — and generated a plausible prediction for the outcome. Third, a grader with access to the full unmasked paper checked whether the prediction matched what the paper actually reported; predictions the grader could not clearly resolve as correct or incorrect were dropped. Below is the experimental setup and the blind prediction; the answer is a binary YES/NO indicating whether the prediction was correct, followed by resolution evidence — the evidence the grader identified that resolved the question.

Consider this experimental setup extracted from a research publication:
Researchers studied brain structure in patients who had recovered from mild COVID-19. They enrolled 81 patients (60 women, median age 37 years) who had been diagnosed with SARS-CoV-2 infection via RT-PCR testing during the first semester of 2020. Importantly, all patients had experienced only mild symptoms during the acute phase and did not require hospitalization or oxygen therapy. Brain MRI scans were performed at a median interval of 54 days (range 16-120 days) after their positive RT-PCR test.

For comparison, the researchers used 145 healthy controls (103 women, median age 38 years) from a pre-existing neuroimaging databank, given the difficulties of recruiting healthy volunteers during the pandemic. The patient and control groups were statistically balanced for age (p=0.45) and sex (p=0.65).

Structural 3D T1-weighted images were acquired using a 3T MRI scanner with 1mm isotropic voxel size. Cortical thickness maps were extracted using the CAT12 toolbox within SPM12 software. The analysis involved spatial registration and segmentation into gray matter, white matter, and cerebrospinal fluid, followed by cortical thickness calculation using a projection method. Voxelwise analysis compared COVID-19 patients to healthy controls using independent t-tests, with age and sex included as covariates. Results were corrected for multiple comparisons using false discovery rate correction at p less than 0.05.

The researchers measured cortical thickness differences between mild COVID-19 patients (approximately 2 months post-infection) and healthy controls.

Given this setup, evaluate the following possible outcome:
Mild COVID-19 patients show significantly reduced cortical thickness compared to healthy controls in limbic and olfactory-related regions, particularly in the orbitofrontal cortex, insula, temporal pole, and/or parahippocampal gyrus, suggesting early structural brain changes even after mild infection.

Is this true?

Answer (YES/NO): NO